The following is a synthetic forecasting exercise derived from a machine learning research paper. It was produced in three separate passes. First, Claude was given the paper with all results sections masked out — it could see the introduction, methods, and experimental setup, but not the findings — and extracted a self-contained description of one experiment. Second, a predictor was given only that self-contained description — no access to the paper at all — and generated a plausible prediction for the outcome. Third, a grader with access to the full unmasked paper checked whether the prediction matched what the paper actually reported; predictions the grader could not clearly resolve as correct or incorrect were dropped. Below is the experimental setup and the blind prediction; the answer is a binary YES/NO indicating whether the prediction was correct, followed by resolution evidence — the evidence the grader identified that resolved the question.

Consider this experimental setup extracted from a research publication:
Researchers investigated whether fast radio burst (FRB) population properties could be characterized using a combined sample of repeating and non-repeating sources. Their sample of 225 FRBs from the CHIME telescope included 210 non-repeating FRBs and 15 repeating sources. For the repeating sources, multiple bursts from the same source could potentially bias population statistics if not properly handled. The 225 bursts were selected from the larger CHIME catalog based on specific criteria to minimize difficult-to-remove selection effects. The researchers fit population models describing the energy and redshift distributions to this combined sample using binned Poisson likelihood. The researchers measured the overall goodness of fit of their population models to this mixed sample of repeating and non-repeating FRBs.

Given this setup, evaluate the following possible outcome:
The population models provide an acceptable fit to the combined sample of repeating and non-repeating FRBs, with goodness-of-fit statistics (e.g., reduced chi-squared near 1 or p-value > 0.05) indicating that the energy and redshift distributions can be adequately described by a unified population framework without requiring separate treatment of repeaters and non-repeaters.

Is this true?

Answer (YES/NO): YES